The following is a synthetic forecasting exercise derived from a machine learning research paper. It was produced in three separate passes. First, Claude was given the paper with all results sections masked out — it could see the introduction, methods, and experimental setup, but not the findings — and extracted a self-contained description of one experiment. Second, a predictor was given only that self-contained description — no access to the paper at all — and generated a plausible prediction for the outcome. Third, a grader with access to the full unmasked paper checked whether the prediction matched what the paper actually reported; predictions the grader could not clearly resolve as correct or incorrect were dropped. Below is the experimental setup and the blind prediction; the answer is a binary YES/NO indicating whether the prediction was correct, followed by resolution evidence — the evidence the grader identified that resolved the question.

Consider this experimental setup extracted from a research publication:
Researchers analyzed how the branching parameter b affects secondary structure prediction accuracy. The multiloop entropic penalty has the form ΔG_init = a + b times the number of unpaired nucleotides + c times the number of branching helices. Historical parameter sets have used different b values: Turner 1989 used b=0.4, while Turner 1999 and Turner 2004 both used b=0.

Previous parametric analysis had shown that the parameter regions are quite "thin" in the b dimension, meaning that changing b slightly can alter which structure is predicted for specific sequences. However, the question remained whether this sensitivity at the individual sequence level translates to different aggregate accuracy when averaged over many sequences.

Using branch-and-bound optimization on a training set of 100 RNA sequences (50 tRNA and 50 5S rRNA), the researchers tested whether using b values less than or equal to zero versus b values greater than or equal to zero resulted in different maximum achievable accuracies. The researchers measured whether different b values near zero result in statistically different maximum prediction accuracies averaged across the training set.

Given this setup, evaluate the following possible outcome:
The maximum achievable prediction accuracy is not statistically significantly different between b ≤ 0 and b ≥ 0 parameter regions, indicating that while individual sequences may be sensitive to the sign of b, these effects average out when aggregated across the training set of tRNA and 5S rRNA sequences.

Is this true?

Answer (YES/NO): YES